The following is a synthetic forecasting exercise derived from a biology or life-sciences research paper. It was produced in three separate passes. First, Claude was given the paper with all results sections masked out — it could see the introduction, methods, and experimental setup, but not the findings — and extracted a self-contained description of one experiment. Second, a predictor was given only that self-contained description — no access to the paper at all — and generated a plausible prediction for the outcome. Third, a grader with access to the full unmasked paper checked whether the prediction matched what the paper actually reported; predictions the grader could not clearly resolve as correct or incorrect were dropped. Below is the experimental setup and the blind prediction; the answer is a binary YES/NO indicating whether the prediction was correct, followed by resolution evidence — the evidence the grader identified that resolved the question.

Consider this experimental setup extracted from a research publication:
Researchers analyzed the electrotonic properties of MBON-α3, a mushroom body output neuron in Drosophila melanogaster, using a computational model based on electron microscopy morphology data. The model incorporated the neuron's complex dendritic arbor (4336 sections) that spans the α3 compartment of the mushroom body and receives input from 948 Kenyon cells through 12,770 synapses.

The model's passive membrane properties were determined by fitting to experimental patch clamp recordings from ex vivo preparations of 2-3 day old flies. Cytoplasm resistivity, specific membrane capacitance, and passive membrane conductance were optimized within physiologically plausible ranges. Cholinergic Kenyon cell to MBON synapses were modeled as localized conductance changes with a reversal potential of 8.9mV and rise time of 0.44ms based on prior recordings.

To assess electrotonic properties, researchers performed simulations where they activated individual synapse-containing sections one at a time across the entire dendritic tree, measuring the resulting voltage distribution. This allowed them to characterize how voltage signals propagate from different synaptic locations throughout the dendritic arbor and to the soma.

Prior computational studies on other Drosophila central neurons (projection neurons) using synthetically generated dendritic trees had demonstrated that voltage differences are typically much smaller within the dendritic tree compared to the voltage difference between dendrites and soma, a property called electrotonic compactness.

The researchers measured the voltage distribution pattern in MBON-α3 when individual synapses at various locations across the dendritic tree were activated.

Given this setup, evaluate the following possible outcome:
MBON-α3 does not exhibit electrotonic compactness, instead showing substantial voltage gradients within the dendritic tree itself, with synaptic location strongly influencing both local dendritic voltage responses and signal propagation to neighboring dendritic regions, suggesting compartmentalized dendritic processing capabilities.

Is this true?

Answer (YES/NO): NO